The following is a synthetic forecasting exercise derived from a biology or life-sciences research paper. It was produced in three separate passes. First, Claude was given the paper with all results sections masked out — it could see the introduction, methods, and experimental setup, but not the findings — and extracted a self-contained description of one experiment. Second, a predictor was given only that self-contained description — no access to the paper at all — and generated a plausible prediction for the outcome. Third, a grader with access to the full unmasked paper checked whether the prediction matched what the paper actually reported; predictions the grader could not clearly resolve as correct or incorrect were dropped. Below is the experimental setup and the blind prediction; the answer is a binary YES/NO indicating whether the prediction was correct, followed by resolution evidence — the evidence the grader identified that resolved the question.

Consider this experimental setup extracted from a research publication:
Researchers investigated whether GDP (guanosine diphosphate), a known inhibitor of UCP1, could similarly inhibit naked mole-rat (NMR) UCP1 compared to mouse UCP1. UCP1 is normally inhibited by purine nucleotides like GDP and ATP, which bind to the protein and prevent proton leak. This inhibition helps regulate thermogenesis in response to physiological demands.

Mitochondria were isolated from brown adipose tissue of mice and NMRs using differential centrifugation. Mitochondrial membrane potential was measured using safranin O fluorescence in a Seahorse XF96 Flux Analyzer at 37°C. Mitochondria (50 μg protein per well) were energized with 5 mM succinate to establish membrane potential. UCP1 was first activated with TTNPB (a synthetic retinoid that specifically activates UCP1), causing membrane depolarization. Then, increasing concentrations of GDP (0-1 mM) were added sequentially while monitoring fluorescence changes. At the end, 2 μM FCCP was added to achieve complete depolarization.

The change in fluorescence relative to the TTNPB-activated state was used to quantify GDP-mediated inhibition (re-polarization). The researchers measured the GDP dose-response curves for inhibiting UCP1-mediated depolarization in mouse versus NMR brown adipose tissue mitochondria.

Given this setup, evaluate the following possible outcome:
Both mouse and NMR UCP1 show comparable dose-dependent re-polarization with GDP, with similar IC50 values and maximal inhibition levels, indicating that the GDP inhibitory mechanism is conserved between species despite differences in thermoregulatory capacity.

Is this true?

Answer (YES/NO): YES